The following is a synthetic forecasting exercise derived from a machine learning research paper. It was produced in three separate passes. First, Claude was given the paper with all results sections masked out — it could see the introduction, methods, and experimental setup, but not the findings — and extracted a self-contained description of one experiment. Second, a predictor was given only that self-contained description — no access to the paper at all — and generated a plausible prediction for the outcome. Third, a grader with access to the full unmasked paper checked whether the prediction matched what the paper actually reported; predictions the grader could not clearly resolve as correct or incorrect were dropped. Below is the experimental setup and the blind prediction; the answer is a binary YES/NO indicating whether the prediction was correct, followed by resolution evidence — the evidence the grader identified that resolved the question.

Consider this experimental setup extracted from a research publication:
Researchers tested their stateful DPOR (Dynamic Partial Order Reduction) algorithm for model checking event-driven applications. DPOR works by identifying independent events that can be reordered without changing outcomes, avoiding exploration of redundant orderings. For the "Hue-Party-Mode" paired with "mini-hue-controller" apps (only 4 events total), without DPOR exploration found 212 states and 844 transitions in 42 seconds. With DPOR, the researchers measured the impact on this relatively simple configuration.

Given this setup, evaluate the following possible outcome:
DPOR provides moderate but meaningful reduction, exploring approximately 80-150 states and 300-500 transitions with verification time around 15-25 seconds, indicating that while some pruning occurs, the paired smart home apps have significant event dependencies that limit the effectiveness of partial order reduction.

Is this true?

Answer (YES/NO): NO